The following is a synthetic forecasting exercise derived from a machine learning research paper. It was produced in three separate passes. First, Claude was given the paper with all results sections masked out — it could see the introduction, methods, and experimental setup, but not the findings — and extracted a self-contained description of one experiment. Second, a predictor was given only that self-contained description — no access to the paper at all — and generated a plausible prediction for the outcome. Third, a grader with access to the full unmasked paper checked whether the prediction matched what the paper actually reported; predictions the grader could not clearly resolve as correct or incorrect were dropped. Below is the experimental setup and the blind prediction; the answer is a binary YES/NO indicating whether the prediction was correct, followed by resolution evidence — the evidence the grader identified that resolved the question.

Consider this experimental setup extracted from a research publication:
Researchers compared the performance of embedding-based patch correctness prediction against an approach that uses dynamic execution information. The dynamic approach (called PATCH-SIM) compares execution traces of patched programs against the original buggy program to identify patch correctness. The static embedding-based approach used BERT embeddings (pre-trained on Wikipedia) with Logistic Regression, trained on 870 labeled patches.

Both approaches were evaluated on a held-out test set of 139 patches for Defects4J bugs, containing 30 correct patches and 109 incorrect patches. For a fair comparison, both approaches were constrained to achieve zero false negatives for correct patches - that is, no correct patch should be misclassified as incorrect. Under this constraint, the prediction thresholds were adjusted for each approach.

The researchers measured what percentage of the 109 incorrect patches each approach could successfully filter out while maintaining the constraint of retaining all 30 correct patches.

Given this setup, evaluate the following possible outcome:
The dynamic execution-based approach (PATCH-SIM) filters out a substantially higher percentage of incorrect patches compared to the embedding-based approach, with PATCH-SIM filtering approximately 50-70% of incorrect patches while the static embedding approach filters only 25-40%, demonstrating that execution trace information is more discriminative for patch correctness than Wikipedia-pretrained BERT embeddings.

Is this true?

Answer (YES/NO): YES